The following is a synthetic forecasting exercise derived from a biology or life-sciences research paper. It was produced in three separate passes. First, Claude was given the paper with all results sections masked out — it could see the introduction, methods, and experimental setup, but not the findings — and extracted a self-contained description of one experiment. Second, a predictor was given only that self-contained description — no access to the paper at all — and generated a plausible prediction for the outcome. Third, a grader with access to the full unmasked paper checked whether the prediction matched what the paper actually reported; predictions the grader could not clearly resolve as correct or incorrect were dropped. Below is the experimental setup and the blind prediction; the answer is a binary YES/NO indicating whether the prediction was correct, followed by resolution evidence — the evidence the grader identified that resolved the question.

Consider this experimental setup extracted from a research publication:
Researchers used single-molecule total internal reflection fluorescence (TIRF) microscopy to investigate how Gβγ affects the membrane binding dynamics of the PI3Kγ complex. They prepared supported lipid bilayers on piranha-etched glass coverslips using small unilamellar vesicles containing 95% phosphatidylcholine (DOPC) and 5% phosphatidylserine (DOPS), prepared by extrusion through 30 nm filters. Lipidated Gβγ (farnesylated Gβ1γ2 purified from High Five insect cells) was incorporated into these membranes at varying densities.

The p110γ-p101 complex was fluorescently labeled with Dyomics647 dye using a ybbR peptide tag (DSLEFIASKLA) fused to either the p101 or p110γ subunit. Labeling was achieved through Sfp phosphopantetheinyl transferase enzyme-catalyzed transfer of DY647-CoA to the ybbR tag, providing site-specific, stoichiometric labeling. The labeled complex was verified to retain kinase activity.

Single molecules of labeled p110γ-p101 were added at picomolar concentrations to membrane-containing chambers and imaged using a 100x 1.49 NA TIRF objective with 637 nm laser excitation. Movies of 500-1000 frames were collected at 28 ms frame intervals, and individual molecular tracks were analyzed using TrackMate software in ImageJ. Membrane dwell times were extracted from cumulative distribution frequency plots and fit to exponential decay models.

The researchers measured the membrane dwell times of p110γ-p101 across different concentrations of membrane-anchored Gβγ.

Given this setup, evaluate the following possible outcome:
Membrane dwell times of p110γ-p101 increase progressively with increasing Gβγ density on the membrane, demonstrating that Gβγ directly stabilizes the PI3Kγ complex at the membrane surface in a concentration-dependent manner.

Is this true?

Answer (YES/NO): NO